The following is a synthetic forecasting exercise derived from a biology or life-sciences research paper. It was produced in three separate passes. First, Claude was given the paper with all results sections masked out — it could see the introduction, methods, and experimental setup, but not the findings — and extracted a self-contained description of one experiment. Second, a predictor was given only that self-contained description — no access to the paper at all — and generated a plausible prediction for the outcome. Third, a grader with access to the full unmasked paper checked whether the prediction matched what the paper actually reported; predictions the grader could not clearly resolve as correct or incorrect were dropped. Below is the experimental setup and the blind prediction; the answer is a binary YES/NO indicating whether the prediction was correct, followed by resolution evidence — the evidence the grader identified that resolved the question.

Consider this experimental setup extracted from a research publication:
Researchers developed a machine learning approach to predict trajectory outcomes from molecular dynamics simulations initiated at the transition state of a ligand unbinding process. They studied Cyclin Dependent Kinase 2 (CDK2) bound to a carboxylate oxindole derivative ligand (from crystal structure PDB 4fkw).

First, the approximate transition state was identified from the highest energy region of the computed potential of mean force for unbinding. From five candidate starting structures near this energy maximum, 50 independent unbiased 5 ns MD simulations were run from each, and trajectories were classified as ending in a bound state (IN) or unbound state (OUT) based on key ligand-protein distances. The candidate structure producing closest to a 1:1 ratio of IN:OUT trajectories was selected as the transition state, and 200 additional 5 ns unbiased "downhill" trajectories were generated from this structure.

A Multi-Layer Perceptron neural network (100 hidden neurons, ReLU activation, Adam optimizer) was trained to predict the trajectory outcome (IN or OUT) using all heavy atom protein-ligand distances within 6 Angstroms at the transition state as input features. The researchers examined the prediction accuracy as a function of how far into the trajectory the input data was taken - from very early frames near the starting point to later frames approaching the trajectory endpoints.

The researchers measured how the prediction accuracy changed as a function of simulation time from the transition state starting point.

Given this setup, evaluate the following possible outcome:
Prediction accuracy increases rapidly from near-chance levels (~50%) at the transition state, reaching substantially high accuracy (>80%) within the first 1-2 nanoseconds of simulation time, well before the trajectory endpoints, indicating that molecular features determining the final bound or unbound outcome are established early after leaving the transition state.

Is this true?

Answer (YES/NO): YES